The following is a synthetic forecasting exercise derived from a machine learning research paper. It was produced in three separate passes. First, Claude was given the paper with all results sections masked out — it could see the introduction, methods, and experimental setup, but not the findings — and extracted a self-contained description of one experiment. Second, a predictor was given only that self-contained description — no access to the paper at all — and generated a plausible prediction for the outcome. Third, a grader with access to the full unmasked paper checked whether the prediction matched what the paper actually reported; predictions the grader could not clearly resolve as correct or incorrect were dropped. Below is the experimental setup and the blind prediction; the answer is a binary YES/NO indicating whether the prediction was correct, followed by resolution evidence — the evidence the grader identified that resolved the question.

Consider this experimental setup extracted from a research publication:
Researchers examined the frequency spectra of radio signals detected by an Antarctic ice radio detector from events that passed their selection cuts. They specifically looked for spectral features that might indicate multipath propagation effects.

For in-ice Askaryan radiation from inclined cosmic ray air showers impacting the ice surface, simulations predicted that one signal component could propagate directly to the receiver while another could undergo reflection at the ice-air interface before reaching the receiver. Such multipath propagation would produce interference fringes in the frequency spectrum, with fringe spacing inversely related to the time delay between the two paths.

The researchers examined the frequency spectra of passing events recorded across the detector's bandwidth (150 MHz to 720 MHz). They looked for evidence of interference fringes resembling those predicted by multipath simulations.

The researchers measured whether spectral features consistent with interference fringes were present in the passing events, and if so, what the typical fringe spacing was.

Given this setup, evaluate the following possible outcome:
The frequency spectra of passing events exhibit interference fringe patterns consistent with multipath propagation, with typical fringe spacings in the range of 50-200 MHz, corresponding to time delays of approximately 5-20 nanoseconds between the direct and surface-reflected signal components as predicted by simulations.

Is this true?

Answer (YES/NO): YES